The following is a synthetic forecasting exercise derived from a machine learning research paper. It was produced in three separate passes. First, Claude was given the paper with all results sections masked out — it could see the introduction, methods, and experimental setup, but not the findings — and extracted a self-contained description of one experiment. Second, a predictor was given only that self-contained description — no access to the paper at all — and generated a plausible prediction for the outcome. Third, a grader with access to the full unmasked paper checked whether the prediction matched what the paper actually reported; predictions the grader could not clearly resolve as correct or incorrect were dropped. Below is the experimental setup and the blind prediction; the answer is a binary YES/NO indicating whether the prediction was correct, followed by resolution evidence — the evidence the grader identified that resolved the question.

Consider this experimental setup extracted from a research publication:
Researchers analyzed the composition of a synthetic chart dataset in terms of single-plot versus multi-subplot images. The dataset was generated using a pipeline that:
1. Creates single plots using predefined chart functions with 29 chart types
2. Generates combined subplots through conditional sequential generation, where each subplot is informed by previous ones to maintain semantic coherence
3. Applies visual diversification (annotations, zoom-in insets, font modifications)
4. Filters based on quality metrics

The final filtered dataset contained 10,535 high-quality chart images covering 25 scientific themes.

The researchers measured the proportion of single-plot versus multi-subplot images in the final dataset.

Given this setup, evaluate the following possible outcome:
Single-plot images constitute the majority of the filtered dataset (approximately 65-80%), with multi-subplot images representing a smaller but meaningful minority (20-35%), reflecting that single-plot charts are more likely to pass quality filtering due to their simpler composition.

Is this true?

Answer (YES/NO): NO